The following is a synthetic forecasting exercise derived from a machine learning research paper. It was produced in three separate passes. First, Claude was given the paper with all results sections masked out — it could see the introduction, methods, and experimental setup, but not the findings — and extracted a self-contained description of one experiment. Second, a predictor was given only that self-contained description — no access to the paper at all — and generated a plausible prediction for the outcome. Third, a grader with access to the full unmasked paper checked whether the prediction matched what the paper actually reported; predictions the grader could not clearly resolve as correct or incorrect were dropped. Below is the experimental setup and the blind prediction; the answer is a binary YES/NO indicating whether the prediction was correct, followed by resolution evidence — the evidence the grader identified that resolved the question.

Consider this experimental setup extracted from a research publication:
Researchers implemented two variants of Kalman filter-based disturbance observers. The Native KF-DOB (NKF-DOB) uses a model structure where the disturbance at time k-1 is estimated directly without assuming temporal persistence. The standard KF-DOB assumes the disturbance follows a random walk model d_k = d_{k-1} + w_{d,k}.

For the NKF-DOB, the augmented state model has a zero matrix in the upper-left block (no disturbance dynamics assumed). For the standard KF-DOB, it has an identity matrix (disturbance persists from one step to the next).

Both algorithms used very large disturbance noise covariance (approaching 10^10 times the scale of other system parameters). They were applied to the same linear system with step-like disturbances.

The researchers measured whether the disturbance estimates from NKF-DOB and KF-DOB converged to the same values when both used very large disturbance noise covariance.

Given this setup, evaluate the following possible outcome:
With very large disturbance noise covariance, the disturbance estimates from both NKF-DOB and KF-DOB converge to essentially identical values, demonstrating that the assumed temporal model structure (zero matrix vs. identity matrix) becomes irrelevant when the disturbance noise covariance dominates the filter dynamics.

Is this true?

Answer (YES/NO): YES